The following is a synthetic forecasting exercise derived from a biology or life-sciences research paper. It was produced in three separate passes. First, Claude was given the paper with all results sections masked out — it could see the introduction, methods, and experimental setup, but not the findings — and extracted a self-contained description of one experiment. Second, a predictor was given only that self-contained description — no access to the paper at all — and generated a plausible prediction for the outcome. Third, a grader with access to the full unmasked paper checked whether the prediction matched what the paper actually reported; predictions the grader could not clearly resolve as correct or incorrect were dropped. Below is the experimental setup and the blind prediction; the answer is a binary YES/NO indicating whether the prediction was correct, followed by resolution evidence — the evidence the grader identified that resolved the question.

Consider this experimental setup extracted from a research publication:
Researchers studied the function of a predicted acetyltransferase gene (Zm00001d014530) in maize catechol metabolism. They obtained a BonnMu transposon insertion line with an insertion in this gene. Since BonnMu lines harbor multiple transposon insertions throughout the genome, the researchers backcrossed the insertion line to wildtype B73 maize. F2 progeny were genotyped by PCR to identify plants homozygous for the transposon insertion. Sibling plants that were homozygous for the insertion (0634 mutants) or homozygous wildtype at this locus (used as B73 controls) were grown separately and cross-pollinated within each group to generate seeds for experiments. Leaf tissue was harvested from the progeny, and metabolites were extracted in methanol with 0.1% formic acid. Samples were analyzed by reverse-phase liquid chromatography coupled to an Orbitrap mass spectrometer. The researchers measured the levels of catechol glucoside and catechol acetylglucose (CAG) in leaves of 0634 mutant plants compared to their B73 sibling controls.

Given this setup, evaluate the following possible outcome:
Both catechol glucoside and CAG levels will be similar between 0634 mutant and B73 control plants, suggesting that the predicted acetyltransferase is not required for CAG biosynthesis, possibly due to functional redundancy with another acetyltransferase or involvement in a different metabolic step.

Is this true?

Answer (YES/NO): NO